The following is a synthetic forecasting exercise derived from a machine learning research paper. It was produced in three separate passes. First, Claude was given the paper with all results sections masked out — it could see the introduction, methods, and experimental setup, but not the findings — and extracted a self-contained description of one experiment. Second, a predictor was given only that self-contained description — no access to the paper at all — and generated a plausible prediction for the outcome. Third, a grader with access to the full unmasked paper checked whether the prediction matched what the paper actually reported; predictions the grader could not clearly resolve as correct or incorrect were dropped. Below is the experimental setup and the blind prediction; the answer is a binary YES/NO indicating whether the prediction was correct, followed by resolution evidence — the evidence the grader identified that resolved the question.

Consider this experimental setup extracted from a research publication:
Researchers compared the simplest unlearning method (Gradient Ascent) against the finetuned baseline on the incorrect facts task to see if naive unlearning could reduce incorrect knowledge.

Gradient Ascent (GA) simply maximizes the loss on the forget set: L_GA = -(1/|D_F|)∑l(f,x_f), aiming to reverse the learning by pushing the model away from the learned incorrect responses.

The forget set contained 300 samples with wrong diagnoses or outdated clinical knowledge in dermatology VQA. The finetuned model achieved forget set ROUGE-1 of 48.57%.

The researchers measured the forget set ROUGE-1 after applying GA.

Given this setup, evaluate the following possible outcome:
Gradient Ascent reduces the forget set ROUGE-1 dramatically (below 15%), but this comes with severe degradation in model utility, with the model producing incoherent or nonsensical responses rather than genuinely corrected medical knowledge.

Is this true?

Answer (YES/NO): NO